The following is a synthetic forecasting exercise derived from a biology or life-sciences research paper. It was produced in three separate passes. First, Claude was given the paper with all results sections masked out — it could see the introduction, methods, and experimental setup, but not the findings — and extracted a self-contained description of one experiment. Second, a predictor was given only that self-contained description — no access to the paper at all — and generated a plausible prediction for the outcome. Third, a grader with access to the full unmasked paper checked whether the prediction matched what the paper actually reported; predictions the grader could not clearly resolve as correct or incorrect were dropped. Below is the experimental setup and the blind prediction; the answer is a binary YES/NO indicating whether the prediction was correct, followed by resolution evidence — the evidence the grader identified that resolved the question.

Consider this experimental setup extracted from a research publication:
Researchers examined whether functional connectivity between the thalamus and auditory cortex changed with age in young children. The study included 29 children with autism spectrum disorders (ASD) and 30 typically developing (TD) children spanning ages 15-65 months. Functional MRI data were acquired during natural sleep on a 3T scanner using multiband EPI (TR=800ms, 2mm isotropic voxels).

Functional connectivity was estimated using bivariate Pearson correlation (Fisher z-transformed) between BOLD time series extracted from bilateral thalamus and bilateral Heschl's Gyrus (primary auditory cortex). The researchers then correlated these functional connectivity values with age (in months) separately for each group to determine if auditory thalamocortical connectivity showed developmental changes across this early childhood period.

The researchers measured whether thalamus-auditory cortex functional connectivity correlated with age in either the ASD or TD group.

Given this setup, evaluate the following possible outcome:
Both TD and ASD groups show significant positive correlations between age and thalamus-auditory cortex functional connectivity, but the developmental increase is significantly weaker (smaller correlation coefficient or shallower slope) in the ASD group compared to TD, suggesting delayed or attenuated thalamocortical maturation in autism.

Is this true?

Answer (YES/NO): NO